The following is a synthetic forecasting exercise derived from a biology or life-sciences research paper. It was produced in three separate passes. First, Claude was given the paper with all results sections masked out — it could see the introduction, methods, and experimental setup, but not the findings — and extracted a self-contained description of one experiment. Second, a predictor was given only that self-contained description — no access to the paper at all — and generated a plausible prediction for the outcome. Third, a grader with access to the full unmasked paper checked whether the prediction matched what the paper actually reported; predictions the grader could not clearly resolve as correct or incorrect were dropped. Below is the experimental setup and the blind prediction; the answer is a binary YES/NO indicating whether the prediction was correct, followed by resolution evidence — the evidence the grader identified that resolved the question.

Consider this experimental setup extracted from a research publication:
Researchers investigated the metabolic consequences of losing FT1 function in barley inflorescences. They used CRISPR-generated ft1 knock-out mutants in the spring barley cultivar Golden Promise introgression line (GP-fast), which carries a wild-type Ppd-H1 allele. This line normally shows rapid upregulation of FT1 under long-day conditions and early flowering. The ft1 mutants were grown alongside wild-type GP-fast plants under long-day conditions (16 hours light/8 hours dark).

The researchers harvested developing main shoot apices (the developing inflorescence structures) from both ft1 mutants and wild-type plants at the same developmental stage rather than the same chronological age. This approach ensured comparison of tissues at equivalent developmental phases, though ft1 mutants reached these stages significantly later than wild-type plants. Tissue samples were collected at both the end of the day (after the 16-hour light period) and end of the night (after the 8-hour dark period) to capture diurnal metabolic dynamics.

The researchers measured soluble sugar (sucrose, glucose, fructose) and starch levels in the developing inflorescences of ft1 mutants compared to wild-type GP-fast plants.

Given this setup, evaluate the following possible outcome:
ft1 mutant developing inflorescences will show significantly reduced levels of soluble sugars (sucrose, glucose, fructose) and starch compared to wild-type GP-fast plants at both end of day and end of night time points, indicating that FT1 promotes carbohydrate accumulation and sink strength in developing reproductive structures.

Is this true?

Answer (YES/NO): NO